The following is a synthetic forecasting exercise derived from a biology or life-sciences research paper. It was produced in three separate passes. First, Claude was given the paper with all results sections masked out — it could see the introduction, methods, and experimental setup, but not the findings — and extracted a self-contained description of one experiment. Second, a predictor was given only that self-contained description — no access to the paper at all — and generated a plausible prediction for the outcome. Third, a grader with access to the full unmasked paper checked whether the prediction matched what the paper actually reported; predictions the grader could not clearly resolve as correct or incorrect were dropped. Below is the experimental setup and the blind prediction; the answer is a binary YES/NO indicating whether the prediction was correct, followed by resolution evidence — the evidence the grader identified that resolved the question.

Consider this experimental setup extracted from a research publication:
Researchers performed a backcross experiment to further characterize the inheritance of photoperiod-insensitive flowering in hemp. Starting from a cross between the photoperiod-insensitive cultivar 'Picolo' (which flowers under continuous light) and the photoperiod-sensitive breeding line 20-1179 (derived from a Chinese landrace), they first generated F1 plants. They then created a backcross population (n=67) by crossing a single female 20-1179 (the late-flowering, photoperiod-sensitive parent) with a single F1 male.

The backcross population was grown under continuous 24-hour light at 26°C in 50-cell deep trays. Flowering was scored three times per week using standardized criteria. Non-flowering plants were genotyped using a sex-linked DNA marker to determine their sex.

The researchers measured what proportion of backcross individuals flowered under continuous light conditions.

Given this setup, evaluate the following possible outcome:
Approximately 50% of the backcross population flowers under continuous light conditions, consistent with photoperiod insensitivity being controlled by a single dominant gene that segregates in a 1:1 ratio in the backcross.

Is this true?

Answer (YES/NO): YES